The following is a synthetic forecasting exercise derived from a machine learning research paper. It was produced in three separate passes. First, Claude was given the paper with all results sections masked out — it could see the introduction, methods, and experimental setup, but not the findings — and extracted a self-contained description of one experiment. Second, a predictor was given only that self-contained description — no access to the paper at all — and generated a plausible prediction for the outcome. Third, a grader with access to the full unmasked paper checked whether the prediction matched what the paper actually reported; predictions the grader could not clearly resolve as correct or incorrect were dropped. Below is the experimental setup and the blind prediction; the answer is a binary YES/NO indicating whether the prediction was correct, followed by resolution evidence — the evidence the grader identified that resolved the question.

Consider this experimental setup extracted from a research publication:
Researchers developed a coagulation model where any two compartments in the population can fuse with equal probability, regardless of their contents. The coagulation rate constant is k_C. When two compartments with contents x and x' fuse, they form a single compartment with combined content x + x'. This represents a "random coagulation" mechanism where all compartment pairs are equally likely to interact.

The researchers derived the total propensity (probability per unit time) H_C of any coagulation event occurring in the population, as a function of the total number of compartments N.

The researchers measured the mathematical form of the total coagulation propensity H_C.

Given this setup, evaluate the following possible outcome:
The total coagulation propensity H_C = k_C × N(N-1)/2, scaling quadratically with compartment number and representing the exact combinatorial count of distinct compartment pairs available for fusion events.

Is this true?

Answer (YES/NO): YES